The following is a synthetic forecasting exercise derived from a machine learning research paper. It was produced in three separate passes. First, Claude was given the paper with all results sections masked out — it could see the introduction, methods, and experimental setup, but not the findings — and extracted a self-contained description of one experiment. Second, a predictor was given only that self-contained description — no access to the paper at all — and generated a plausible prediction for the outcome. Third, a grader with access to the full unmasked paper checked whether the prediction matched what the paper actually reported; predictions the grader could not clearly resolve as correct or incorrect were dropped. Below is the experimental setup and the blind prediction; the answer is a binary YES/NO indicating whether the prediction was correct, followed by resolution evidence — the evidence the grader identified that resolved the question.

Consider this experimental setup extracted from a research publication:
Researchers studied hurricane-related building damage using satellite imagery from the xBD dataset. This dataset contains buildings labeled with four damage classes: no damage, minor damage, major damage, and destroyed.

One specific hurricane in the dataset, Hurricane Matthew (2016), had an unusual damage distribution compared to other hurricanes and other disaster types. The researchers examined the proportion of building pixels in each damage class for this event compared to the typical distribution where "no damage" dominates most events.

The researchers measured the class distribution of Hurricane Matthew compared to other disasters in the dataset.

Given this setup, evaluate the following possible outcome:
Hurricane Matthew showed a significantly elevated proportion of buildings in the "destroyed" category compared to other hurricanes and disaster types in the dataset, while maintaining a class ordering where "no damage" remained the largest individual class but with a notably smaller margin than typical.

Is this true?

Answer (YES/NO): NO